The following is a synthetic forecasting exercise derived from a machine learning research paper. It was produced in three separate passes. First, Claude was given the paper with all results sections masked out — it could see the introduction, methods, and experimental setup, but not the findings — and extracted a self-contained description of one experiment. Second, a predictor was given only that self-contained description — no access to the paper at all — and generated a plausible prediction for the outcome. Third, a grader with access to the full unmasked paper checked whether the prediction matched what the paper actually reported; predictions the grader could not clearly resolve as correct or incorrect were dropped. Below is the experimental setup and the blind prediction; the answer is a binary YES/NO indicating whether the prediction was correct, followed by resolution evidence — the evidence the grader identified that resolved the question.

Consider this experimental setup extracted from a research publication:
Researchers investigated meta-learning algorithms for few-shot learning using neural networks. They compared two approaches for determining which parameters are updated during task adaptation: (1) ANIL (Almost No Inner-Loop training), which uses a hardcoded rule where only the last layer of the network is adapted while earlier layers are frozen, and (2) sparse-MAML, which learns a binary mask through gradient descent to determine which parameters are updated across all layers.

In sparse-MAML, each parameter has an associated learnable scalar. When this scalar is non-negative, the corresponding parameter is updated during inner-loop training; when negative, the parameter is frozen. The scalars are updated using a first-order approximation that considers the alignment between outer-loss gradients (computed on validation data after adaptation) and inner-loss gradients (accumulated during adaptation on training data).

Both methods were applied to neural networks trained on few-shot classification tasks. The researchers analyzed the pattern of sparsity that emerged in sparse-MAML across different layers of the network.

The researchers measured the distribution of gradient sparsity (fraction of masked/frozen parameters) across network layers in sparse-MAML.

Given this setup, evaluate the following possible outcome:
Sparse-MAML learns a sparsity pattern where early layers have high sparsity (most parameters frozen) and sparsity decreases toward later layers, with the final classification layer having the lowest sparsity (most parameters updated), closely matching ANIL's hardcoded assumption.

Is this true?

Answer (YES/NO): YES